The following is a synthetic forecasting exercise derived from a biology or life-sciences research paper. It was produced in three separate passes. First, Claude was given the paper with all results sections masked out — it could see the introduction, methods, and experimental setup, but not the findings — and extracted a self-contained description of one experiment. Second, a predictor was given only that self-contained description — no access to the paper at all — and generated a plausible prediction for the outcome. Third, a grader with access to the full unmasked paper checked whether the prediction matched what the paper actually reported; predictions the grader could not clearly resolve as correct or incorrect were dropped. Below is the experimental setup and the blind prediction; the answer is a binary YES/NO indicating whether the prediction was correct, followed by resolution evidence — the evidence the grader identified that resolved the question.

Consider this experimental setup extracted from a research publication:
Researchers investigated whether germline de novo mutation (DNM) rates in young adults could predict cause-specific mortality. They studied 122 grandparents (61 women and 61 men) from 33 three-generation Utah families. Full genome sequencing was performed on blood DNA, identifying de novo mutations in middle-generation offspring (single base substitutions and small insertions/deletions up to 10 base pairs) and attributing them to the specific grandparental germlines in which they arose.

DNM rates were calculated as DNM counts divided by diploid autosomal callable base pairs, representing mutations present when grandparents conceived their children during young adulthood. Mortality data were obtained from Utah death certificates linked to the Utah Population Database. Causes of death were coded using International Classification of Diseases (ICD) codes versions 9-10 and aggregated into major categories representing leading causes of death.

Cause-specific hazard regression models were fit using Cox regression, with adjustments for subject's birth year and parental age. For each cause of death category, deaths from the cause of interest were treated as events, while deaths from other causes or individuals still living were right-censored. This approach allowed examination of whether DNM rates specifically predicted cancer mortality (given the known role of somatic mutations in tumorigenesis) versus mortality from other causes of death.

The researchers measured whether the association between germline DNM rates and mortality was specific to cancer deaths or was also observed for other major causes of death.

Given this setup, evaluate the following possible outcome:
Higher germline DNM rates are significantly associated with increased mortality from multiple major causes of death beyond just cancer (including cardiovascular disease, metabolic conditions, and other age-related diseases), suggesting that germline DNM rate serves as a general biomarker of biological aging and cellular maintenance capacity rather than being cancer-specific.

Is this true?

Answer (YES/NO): NO